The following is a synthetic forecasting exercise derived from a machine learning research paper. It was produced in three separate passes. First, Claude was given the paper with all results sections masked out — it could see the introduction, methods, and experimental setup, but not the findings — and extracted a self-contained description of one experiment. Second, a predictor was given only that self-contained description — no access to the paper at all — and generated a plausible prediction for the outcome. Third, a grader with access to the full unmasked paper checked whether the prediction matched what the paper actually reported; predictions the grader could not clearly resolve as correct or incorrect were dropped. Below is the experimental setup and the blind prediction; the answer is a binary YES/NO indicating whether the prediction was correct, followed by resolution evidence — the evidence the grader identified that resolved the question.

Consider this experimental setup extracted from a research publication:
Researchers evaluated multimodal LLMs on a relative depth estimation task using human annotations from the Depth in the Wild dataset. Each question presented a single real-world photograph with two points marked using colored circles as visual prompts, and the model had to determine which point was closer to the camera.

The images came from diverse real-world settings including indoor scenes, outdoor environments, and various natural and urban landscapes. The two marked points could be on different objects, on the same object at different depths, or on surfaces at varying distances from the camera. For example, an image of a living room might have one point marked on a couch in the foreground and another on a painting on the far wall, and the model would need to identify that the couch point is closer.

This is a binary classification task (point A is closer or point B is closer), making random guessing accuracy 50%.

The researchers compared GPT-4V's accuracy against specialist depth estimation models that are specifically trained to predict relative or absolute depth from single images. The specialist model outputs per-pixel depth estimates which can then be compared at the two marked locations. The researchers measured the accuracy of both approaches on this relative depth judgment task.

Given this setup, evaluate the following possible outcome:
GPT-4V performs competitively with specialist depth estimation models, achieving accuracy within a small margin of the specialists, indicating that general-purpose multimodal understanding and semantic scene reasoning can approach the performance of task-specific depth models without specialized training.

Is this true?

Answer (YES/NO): NO